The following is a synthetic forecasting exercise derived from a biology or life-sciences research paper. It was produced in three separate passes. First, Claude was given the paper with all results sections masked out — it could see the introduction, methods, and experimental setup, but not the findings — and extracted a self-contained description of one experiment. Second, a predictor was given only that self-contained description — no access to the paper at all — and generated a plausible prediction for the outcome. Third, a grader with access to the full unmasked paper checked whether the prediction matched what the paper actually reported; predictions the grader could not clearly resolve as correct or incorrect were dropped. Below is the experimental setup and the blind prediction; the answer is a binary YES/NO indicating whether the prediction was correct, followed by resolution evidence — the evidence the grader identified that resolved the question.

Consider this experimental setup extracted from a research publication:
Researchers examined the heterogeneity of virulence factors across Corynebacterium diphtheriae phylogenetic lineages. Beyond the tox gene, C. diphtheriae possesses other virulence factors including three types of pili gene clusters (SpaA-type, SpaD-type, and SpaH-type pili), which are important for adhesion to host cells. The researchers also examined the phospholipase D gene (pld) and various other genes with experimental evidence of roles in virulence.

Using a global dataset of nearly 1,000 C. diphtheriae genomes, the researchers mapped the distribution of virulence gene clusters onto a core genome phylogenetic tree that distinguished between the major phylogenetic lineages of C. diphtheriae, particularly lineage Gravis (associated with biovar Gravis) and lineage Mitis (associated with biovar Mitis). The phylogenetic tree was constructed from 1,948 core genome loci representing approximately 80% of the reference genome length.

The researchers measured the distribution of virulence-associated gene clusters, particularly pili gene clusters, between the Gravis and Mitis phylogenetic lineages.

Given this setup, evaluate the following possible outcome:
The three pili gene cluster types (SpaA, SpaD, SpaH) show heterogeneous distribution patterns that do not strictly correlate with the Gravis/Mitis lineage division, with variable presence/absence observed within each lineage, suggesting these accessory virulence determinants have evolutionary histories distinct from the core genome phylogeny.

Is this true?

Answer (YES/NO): NO